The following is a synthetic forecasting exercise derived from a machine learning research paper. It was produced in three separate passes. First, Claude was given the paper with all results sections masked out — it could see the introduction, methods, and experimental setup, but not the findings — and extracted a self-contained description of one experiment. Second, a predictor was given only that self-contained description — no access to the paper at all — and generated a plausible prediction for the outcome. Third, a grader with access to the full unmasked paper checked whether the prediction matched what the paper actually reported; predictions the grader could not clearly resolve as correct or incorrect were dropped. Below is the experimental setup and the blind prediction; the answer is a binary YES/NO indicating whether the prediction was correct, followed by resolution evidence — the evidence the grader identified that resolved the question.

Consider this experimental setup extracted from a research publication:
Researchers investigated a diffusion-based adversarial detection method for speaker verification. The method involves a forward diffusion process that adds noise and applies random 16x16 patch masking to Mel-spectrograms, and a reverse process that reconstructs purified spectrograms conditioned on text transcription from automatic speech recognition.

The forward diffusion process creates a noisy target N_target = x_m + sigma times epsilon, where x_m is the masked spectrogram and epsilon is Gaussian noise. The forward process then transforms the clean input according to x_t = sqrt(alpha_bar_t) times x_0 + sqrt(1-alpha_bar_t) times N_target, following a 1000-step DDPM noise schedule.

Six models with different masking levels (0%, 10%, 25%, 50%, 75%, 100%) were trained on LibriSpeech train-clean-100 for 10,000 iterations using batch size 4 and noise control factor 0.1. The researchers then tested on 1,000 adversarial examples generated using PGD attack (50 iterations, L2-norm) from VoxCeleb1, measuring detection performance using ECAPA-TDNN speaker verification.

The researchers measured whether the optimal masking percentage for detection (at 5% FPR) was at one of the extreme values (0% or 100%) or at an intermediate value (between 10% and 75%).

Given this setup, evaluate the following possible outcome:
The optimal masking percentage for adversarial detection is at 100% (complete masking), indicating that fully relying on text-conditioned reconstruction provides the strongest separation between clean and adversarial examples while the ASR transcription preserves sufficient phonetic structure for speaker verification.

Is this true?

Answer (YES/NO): NO